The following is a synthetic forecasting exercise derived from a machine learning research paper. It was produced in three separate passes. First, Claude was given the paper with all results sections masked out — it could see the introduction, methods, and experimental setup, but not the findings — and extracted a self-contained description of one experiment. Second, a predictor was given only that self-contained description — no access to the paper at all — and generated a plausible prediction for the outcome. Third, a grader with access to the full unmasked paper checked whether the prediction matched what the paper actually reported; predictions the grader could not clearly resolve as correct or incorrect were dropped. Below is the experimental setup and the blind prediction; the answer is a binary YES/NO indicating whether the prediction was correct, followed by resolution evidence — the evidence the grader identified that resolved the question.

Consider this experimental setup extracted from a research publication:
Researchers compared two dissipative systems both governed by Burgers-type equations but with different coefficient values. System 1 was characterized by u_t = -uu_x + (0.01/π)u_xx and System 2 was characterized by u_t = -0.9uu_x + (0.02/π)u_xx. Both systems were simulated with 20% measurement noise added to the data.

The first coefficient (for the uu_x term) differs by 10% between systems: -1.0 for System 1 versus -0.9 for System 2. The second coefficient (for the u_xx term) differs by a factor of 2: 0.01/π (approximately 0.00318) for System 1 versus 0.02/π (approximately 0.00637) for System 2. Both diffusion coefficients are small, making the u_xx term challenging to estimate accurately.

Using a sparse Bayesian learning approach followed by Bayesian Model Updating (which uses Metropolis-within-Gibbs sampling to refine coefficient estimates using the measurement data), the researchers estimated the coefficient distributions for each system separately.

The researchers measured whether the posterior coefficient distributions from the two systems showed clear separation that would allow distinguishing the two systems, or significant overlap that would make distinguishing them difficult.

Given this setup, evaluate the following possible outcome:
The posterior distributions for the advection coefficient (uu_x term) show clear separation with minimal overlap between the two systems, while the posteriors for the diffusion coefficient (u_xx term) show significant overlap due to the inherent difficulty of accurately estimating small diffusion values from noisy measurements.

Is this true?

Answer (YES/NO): NO